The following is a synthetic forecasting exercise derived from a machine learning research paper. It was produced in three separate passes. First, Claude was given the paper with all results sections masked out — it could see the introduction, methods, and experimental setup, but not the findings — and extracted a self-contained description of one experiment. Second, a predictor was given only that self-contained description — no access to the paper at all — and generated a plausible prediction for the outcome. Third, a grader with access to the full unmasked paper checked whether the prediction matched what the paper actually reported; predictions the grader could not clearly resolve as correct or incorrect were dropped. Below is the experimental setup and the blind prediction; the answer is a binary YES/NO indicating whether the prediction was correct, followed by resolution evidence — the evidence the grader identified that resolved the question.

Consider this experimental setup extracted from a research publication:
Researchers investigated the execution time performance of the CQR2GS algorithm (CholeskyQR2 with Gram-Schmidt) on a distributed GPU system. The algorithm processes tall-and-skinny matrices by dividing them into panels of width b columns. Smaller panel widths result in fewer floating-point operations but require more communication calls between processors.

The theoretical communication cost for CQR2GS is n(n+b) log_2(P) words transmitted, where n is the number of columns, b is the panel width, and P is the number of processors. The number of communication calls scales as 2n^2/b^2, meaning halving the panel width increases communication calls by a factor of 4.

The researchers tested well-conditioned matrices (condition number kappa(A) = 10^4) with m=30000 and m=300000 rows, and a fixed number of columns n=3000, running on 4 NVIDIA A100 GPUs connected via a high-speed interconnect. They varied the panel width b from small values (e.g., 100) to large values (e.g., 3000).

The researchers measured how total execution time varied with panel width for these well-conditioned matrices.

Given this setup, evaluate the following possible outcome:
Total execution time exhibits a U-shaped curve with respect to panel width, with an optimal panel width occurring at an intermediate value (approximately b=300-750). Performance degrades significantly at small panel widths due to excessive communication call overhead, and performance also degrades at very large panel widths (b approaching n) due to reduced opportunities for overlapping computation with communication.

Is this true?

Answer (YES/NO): NO